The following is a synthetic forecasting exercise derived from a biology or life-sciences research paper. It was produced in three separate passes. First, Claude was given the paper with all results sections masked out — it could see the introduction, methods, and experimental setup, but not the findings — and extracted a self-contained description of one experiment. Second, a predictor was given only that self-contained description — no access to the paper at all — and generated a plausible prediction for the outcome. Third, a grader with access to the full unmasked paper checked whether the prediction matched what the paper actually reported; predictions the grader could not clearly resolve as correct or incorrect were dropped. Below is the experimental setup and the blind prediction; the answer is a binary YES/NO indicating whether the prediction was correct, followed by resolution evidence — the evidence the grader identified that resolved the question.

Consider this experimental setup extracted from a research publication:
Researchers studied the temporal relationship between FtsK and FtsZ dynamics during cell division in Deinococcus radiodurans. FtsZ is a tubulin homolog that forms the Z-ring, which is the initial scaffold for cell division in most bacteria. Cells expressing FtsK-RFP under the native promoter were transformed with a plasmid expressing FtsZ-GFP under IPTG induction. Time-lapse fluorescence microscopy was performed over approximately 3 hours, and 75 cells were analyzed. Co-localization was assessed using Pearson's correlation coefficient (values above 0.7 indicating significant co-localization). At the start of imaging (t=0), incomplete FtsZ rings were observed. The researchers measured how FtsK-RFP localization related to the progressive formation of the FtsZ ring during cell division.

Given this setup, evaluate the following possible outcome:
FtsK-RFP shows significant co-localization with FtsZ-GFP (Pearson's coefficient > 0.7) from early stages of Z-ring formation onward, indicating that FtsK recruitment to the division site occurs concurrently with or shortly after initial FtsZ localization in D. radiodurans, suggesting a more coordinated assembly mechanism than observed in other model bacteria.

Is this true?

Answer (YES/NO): NO